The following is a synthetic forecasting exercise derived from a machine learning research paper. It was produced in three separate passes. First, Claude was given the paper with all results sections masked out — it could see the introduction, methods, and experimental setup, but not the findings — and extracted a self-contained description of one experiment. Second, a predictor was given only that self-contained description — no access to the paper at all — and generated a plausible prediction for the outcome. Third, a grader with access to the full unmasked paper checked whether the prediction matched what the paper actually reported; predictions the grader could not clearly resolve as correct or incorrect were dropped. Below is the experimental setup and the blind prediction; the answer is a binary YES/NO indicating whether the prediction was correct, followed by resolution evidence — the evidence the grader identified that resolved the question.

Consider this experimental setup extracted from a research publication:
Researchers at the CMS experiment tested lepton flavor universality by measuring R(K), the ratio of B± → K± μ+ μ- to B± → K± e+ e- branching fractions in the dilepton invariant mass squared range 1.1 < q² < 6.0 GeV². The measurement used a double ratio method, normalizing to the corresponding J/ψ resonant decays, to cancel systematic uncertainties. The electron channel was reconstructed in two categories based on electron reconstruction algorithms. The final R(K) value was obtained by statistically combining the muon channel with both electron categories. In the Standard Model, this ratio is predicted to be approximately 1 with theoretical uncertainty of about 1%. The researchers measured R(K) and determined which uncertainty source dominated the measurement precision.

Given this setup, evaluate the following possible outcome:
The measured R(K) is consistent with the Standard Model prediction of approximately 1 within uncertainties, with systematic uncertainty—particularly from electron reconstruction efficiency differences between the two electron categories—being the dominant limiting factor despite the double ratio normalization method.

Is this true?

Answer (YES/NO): NO